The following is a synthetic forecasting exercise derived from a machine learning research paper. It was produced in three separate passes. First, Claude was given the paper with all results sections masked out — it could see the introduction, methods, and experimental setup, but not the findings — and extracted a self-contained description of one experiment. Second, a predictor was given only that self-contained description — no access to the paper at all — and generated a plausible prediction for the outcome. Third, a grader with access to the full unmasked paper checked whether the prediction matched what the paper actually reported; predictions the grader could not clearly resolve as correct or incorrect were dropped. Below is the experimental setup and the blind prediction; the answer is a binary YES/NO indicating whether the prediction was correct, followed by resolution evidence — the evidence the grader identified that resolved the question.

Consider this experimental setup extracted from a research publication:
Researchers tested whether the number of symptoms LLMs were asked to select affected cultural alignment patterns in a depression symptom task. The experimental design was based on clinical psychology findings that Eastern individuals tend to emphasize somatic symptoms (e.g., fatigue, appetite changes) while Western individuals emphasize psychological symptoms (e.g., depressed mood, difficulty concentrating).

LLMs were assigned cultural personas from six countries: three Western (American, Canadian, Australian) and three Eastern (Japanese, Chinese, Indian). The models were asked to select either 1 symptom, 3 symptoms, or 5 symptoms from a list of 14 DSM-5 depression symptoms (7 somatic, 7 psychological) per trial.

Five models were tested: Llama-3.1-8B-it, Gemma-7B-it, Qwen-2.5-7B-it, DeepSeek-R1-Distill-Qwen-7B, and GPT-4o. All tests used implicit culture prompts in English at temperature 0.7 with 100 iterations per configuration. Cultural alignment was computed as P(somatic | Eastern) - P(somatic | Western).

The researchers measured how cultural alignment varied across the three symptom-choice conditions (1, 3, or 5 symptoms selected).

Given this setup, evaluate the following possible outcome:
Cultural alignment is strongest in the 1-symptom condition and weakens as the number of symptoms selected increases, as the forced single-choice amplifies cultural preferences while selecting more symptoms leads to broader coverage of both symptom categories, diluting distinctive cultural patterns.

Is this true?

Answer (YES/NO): YES